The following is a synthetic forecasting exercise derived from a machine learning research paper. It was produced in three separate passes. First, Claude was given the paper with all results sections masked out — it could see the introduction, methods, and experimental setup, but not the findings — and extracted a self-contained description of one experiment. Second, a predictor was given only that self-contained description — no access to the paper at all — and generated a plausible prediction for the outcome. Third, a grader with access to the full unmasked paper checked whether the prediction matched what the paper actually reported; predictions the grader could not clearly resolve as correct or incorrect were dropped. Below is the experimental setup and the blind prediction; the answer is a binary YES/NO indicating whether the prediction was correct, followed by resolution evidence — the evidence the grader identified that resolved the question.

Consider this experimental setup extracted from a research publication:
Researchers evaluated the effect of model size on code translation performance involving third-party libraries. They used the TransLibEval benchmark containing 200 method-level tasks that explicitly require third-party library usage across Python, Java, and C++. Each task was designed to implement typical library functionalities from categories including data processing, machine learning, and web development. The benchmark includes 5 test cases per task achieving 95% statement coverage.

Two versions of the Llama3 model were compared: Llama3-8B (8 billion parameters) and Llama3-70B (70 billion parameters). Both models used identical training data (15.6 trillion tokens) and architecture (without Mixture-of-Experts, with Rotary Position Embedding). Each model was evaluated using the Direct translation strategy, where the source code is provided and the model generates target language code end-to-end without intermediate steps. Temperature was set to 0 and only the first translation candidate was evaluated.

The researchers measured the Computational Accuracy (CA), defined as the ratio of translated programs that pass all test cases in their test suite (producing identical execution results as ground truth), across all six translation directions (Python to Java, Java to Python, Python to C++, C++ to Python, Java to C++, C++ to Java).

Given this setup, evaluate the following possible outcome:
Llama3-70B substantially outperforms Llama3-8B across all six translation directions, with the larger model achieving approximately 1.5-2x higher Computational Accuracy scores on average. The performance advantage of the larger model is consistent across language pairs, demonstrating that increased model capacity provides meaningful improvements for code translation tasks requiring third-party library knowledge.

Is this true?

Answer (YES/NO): NO